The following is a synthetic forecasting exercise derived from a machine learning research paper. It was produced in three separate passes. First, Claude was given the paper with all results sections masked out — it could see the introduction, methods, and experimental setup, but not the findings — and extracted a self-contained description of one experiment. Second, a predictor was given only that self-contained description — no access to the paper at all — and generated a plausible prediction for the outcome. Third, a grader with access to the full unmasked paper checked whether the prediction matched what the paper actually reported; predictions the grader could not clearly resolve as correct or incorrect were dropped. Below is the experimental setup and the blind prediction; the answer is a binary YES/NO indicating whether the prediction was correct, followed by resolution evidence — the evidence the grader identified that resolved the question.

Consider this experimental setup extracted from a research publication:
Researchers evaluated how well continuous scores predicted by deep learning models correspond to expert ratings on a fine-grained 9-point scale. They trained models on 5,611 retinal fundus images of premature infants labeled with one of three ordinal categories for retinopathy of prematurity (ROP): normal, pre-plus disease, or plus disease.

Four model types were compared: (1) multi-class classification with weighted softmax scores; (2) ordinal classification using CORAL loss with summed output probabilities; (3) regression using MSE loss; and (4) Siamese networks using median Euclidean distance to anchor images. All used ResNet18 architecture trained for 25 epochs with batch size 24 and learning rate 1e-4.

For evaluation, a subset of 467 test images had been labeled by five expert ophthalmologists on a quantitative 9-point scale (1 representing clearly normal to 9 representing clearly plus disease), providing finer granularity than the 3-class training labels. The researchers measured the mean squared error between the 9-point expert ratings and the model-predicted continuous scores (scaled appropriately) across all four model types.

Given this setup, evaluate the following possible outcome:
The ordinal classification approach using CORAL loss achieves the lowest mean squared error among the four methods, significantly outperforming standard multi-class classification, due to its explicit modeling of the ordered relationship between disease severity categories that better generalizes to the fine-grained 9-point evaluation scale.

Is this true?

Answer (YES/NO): NO